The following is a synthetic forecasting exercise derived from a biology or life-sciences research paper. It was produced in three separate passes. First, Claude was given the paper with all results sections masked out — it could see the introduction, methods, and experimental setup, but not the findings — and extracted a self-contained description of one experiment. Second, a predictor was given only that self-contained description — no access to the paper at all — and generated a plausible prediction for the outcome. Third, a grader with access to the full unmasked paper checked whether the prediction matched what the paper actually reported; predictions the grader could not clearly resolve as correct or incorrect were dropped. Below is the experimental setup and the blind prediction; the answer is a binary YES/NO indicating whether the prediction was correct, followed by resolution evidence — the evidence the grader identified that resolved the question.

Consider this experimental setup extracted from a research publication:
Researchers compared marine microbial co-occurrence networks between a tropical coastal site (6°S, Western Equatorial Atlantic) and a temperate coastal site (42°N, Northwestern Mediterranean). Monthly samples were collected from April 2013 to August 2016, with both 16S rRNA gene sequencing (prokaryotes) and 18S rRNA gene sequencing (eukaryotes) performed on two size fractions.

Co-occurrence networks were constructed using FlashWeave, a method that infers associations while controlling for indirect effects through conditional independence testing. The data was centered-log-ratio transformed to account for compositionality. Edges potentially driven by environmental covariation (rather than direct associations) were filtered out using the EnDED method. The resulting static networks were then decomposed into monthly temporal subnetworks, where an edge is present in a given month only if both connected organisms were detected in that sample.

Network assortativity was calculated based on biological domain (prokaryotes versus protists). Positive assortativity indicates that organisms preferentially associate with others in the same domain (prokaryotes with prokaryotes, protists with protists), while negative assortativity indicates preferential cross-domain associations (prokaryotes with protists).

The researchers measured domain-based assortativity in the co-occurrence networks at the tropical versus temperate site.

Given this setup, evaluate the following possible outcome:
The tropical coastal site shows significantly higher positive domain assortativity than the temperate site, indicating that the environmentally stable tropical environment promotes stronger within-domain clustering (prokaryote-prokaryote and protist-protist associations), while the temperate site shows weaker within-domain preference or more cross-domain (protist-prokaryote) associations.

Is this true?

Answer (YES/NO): NO